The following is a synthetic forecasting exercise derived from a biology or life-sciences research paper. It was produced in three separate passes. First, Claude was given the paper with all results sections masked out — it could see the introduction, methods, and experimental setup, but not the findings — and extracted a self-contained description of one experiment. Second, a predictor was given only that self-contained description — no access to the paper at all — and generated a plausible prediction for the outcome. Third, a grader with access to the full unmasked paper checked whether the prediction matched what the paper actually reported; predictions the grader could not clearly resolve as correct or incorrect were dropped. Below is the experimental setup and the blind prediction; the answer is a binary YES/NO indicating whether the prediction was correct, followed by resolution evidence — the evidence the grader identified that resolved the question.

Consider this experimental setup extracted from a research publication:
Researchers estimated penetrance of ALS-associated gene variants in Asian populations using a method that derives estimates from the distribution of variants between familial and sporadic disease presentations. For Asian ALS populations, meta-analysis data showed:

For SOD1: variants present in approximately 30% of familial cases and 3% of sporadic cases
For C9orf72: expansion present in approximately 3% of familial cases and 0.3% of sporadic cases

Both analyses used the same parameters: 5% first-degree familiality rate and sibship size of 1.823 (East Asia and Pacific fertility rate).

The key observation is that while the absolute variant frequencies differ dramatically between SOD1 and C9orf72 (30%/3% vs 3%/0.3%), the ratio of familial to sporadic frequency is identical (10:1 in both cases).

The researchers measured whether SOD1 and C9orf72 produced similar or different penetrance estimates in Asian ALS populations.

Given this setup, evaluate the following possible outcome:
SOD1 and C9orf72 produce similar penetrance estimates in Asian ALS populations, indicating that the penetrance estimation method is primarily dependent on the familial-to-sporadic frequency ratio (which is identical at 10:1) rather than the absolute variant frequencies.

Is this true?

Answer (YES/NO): NO